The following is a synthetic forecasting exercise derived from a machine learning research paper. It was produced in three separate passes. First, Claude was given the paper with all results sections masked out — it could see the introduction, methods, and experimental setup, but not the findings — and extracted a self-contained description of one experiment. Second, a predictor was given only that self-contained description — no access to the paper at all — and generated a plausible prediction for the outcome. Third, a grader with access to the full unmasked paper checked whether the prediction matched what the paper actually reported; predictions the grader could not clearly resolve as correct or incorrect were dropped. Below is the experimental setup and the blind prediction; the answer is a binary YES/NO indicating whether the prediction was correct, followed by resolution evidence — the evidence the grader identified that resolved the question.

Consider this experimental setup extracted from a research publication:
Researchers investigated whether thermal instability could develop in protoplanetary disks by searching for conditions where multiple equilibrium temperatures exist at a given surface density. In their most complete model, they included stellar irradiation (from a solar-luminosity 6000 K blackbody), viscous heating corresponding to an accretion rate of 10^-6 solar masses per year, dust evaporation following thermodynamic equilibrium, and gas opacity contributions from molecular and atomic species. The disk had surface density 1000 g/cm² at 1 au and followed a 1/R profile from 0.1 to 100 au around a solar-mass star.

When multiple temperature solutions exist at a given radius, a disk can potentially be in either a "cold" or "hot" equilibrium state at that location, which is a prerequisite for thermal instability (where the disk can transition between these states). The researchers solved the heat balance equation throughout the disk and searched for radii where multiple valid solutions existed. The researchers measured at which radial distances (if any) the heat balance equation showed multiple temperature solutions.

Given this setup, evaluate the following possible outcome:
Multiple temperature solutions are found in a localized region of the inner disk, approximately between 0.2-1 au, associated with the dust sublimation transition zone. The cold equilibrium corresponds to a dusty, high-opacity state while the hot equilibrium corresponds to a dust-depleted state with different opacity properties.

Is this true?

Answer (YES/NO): NO